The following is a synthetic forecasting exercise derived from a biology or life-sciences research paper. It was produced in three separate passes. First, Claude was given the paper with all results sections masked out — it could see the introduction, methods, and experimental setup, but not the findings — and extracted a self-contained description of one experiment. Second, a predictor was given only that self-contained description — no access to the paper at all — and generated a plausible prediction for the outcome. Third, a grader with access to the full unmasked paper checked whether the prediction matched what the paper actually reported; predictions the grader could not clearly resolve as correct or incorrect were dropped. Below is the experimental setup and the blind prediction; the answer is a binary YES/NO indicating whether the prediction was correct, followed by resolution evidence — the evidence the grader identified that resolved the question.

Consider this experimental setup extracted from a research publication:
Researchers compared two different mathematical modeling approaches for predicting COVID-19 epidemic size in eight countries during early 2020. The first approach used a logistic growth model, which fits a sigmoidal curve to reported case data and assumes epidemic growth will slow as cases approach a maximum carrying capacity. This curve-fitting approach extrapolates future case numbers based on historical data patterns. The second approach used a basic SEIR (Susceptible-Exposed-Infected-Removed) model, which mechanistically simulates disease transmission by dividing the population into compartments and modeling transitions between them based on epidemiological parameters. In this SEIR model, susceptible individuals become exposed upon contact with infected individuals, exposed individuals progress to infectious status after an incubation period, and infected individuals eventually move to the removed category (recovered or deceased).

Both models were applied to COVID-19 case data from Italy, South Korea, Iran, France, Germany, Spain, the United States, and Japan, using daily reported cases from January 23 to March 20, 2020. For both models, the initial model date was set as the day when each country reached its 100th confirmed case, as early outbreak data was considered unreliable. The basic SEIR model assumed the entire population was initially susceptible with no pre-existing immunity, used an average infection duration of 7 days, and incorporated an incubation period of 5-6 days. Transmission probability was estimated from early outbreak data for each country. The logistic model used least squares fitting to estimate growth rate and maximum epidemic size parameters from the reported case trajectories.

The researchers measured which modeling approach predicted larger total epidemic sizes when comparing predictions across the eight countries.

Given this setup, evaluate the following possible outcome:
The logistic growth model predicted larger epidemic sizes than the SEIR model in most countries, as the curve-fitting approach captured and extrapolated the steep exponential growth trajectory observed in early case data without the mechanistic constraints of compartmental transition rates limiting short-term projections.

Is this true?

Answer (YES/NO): NO